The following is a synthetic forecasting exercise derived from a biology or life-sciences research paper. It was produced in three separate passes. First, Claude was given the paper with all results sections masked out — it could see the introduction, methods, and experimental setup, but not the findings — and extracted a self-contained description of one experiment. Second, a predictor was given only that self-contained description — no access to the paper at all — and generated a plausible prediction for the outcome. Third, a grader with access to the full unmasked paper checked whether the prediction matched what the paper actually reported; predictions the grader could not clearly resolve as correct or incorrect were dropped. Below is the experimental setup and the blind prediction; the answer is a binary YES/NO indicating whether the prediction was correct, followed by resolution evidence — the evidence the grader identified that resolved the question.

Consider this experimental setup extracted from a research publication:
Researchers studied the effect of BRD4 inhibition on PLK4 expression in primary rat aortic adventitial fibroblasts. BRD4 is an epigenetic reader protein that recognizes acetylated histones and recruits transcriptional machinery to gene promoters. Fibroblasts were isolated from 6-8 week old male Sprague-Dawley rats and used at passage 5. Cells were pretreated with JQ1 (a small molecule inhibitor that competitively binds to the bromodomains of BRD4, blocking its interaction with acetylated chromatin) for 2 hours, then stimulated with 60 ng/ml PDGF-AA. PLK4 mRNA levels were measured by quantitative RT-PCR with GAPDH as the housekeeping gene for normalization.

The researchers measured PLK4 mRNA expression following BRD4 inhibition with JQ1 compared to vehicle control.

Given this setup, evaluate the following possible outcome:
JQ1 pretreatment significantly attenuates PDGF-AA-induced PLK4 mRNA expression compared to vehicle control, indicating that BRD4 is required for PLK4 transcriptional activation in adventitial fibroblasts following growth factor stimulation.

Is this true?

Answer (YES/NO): YES